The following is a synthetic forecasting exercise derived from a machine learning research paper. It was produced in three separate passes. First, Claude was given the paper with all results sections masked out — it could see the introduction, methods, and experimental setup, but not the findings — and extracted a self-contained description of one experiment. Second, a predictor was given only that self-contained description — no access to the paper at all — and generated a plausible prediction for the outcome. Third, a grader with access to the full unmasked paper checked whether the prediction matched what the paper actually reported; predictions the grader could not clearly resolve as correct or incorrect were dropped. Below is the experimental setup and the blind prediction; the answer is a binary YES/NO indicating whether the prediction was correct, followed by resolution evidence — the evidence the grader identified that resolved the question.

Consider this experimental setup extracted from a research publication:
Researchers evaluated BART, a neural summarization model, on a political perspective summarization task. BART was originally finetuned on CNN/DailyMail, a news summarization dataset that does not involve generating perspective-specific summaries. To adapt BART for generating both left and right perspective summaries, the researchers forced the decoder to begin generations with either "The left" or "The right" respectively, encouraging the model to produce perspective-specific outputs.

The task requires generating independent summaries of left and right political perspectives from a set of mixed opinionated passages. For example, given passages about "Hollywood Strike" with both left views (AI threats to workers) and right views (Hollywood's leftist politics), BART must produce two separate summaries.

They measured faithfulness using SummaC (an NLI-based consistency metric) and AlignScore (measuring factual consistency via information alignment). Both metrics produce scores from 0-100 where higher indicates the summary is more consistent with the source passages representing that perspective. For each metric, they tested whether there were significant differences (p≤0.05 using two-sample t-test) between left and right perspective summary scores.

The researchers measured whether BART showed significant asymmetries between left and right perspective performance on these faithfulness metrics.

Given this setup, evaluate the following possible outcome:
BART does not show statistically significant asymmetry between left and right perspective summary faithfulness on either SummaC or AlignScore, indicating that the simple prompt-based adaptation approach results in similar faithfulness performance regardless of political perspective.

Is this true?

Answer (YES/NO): NO